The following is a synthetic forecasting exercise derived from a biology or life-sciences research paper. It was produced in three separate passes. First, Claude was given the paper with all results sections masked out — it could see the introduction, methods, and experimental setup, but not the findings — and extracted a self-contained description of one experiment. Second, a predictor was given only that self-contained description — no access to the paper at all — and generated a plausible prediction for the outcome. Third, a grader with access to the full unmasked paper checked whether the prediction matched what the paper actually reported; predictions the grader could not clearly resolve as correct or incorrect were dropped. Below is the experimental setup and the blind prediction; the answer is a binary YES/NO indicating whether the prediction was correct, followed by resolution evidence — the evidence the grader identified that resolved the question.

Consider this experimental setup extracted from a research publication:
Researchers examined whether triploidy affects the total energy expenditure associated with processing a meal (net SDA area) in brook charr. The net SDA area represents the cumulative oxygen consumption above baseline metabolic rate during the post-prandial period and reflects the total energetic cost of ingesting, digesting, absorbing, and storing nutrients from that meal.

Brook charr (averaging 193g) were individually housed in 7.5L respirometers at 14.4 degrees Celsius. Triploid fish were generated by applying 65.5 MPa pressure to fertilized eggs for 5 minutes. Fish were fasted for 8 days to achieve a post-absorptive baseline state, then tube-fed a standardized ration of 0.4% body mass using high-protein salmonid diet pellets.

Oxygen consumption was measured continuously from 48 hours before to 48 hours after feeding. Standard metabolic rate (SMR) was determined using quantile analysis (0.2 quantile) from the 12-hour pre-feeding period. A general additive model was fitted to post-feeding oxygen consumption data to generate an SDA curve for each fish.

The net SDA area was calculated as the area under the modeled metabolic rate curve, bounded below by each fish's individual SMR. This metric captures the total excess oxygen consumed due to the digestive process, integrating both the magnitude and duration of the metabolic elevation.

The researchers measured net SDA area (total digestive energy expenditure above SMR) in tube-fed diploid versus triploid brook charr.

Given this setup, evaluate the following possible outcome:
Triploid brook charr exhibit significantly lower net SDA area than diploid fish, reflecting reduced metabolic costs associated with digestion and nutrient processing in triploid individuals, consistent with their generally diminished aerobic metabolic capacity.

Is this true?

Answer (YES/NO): NO